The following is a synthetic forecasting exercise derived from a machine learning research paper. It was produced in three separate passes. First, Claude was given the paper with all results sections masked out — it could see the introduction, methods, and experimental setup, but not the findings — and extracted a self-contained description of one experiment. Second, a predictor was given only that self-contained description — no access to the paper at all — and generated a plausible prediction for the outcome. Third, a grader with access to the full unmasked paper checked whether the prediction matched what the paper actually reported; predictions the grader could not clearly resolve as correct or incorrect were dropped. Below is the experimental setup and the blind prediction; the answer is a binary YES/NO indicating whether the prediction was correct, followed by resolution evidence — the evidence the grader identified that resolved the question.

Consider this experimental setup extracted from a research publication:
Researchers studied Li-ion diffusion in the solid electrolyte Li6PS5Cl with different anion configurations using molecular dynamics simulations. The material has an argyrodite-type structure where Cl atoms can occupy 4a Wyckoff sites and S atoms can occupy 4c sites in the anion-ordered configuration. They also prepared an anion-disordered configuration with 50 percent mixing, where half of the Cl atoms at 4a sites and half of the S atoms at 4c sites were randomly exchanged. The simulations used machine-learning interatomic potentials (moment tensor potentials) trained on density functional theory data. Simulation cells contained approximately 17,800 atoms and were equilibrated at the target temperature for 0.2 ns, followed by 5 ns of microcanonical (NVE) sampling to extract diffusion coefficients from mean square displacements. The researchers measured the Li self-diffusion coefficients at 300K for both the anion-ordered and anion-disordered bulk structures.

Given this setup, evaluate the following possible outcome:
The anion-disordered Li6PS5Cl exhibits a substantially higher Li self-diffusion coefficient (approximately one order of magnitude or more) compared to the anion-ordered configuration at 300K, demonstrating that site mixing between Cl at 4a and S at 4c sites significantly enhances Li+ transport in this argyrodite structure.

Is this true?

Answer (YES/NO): YES